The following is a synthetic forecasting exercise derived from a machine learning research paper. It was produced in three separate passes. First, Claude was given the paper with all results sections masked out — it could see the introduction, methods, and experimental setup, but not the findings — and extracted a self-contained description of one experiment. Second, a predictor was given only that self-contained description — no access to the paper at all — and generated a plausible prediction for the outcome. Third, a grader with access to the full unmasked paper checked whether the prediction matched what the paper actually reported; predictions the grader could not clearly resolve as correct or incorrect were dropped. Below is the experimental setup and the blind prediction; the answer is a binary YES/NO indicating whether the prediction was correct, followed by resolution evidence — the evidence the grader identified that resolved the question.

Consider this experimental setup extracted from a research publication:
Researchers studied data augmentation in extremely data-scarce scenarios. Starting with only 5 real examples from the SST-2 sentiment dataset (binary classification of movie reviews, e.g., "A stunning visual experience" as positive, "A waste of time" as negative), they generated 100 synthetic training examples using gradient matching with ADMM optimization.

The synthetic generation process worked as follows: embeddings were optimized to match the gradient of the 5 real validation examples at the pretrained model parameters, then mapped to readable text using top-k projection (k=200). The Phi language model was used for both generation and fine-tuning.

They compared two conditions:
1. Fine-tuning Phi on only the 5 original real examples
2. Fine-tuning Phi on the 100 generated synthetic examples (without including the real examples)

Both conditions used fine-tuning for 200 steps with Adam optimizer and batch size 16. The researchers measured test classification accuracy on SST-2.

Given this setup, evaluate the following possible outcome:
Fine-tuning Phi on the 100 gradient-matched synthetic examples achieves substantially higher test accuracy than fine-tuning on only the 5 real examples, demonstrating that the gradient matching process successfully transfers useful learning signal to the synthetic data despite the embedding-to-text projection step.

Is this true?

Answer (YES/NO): YES